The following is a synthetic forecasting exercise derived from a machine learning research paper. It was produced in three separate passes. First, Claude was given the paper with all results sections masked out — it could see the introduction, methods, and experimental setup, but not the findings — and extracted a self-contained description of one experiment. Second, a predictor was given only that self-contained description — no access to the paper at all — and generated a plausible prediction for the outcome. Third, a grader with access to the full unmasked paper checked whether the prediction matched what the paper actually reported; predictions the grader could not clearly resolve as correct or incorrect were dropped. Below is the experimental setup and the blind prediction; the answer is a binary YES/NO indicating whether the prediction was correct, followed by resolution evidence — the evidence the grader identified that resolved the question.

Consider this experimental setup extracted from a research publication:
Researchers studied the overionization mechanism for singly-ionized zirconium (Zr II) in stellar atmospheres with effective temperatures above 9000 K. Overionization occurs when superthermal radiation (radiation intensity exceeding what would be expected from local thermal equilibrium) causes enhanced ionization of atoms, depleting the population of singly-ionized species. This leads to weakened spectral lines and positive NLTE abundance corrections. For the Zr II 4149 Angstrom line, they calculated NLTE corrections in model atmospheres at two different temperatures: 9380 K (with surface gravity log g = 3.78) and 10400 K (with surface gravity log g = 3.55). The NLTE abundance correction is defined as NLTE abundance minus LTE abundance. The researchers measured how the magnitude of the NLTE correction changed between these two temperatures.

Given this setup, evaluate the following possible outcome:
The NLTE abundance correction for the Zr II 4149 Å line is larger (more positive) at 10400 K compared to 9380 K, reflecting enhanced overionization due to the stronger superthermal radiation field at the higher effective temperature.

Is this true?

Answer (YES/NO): YES